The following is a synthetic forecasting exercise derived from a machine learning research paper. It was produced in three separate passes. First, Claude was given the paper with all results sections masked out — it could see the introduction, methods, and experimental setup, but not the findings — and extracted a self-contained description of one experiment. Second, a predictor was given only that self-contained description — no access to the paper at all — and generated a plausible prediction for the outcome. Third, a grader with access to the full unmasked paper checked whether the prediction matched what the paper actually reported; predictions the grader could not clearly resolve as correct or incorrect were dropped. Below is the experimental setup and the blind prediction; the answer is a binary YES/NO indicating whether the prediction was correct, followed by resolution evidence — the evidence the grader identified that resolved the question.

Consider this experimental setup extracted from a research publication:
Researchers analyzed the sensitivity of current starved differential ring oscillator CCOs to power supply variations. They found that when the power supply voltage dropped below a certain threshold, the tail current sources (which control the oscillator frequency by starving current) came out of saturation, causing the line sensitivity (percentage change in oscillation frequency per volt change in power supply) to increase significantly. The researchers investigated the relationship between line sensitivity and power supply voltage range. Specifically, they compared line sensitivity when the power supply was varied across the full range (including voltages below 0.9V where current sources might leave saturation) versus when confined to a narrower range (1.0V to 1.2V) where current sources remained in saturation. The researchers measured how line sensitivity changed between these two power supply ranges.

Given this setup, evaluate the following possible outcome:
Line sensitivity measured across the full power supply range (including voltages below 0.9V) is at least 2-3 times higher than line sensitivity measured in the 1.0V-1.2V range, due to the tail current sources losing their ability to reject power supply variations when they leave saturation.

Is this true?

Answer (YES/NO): YES